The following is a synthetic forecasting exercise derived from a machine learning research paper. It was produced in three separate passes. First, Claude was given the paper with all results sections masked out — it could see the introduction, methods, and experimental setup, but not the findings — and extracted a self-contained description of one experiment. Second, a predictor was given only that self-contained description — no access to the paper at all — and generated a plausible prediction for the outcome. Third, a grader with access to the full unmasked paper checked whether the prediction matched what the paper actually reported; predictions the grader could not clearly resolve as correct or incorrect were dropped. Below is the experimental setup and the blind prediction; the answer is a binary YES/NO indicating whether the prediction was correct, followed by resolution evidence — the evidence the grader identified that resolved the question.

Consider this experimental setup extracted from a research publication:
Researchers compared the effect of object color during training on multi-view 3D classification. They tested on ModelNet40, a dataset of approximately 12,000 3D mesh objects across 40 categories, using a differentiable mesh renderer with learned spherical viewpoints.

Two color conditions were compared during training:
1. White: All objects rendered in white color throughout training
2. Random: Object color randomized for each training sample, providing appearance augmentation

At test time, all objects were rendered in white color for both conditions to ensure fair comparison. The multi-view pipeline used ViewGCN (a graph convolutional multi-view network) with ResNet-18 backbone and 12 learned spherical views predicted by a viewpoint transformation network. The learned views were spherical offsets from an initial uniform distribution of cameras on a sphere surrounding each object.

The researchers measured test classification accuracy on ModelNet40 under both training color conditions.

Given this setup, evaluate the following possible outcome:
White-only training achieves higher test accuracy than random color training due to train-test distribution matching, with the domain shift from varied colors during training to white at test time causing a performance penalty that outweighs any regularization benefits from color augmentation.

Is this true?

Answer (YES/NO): NO